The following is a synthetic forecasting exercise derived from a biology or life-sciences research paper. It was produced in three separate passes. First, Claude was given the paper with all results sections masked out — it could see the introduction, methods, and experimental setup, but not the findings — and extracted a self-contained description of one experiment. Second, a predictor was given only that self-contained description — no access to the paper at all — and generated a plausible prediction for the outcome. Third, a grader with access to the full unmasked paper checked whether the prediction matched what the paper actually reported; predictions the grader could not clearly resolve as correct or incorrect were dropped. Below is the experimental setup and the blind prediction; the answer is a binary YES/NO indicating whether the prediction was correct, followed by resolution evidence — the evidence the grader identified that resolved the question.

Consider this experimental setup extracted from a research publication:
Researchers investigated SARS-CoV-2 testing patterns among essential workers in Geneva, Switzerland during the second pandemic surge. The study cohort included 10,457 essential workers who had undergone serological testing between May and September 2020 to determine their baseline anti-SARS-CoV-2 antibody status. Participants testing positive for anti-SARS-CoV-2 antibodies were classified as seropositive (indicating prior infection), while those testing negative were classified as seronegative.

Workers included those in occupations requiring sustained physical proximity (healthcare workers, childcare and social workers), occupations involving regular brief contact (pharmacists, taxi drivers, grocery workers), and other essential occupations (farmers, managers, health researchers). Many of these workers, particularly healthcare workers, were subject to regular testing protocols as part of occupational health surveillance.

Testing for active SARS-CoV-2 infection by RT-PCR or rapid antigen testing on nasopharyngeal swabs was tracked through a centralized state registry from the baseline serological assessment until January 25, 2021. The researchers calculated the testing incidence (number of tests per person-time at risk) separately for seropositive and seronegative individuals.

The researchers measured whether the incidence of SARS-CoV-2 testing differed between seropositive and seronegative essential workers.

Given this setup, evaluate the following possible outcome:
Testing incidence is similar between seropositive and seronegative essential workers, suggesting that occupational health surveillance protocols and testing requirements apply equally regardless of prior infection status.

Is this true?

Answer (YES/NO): YES